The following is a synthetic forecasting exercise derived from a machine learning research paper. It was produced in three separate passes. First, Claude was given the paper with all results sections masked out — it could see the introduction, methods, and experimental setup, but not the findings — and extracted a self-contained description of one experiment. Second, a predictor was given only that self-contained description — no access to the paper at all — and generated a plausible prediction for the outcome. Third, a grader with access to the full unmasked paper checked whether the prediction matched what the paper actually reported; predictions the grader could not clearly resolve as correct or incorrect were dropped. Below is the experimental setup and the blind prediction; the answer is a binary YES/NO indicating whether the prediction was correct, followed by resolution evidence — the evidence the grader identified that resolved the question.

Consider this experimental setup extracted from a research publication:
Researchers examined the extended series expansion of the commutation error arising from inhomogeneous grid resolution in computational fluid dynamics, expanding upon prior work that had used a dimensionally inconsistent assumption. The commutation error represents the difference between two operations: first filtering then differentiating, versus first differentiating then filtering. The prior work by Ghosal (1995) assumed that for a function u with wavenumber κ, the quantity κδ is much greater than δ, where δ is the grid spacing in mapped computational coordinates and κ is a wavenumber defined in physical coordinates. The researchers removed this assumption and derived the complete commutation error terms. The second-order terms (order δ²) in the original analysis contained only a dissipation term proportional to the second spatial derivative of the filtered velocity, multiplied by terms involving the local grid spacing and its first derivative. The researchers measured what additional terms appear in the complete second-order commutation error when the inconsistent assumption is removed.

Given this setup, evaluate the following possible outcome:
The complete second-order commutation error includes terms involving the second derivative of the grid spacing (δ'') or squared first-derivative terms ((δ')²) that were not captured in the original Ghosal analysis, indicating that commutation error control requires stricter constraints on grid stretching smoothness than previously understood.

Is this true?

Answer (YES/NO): NO